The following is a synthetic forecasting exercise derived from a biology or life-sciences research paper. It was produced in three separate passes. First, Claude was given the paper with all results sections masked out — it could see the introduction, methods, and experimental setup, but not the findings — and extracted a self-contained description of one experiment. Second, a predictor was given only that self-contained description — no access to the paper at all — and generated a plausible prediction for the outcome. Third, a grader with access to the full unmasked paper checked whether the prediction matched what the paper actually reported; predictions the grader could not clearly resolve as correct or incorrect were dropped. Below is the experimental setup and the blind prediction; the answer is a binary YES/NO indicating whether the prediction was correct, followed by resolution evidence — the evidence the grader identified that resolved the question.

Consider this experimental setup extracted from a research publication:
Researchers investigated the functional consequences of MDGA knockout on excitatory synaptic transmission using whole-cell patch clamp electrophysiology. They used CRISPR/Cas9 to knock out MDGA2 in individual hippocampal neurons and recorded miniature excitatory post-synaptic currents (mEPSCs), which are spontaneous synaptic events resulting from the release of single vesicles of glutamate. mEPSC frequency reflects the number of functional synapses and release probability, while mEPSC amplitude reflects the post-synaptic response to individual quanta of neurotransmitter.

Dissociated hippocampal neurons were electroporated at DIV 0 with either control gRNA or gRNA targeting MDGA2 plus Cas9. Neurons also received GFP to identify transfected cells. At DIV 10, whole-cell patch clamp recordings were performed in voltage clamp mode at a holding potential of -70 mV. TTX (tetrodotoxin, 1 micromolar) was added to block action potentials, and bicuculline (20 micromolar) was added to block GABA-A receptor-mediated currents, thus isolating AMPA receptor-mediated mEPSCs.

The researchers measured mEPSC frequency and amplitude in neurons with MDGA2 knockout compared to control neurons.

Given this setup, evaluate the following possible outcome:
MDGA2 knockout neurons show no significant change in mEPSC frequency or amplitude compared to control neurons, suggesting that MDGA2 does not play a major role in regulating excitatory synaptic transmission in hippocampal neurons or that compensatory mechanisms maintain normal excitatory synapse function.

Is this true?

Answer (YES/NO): NO